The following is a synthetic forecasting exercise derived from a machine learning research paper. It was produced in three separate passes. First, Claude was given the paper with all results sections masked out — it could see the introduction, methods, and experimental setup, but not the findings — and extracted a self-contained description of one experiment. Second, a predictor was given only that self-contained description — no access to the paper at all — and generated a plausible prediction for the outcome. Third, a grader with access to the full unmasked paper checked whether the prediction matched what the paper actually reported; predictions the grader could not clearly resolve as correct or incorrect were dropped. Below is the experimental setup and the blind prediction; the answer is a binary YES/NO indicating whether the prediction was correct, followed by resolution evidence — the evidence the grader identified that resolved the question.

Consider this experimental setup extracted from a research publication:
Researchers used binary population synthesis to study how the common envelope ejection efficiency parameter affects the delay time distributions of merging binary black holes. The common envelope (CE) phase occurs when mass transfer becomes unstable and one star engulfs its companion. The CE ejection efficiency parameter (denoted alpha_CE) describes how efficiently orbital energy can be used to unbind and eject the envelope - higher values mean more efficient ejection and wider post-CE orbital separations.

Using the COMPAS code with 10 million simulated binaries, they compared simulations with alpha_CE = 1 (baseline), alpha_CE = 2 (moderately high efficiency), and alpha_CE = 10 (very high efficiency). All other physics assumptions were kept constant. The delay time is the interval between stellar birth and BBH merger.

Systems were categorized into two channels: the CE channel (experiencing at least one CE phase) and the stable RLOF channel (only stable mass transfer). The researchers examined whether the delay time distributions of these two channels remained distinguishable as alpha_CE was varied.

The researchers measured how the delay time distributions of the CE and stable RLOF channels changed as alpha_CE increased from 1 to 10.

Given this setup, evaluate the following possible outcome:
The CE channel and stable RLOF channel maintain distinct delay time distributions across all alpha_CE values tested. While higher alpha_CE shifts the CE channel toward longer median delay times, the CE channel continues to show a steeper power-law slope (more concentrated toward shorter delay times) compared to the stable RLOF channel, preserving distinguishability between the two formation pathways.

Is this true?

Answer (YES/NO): NO